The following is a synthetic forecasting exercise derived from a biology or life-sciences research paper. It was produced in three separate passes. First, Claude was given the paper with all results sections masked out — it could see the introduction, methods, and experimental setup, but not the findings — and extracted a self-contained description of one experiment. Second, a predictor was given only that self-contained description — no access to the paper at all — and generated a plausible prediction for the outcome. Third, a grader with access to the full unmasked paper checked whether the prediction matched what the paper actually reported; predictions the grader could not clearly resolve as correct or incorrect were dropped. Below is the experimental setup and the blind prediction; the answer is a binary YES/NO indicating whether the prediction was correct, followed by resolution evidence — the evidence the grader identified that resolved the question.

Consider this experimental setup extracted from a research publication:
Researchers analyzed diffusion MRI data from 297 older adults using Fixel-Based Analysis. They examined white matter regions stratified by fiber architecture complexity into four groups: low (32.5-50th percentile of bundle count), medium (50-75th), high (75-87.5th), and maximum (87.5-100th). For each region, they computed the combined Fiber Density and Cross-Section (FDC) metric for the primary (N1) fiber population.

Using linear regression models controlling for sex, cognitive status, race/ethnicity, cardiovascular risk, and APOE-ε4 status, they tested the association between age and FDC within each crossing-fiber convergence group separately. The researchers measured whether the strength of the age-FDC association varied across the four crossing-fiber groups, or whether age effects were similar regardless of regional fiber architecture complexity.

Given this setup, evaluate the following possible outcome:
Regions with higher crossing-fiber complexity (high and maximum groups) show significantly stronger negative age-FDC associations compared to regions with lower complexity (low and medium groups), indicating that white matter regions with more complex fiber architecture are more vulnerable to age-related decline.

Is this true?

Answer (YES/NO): NO